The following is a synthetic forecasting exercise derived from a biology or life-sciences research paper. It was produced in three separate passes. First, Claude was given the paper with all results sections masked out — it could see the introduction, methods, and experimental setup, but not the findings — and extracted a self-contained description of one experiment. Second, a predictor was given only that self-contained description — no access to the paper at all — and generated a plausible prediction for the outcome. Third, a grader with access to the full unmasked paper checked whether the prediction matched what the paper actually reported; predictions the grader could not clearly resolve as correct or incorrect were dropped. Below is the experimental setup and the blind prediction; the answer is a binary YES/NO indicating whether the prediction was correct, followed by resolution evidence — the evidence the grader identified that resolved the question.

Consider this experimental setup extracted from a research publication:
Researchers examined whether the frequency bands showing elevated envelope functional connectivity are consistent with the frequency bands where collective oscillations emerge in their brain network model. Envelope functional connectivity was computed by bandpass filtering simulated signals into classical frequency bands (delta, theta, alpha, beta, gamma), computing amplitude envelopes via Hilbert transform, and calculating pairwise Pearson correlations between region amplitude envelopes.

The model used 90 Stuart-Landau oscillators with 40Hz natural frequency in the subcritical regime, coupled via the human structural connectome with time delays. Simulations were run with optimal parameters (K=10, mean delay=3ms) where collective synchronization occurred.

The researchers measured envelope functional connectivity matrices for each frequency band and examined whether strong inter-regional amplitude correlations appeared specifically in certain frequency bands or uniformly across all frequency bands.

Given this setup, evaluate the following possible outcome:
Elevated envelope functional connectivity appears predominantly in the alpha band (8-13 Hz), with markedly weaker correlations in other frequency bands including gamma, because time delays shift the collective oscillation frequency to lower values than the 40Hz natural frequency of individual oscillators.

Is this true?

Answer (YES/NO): YES